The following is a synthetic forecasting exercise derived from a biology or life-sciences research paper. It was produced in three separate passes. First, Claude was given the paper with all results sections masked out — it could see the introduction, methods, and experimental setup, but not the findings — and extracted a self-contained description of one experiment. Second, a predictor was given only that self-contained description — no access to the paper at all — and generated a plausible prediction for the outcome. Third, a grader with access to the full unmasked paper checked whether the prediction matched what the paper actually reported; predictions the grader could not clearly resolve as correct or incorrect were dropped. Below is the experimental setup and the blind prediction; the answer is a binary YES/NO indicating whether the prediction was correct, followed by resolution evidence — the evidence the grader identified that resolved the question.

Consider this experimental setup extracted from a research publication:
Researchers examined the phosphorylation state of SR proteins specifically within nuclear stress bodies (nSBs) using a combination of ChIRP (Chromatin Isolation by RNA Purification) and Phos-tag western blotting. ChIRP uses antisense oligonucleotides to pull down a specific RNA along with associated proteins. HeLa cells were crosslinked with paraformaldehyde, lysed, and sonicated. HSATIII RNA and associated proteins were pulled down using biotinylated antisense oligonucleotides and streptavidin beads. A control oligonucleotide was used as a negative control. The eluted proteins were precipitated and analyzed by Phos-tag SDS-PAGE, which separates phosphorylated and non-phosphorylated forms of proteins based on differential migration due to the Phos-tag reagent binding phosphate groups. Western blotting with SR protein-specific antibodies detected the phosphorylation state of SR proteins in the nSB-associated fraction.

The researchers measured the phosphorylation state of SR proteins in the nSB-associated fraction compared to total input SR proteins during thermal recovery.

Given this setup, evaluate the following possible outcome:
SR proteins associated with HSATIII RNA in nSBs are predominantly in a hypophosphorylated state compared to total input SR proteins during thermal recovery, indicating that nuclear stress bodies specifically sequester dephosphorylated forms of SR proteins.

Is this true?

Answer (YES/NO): NO